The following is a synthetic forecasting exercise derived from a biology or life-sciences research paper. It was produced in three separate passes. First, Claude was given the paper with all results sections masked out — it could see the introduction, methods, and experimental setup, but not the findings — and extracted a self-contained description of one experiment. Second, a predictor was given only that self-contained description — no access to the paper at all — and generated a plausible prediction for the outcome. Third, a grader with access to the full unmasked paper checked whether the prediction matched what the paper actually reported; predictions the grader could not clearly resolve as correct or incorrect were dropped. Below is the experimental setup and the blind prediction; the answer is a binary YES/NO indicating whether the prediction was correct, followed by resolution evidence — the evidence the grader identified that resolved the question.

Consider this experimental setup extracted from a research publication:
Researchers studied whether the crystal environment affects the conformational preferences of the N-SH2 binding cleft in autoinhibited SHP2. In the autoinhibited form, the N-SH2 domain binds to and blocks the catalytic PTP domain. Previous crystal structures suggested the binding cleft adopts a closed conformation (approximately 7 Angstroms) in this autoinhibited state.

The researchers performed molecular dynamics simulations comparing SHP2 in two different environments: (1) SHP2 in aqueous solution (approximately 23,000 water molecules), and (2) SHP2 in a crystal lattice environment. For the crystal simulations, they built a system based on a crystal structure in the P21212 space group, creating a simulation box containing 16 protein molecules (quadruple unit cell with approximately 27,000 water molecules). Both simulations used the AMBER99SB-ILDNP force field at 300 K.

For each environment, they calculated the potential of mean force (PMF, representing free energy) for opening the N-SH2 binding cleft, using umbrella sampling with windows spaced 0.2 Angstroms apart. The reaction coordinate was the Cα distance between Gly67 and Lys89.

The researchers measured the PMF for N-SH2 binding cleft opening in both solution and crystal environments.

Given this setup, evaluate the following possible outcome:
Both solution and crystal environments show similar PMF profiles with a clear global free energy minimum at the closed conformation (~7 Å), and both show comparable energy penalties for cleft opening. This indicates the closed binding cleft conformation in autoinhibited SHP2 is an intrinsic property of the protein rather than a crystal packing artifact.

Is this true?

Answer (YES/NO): NO